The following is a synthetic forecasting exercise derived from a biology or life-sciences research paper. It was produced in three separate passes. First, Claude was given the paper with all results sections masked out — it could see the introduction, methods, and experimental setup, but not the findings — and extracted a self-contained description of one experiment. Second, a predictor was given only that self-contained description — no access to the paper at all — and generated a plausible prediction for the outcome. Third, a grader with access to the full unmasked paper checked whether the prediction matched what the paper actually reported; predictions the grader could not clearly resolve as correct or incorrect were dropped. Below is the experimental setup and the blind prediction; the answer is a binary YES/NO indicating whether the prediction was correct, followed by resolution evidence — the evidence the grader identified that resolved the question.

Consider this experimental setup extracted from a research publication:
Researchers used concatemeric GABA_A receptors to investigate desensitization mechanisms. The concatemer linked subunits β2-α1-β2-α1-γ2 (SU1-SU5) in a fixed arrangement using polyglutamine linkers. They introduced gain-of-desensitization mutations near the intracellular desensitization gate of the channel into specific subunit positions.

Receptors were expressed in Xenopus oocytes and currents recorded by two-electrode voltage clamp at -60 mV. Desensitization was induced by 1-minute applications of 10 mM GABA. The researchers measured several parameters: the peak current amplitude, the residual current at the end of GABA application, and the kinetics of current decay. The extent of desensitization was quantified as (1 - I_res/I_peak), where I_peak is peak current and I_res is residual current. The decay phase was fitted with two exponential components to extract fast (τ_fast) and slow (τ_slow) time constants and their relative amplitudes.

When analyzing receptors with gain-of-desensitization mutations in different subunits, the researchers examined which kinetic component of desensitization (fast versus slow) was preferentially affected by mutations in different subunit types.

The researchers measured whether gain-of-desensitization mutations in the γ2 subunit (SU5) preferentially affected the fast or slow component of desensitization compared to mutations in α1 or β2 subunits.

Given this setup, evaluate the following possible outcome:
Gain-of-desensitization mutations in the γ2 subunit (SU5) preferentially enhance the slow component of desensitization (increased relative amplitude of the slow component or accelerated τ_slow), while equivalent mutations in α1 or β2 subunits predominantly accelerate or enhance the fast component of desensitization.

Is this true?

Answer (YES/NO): NO